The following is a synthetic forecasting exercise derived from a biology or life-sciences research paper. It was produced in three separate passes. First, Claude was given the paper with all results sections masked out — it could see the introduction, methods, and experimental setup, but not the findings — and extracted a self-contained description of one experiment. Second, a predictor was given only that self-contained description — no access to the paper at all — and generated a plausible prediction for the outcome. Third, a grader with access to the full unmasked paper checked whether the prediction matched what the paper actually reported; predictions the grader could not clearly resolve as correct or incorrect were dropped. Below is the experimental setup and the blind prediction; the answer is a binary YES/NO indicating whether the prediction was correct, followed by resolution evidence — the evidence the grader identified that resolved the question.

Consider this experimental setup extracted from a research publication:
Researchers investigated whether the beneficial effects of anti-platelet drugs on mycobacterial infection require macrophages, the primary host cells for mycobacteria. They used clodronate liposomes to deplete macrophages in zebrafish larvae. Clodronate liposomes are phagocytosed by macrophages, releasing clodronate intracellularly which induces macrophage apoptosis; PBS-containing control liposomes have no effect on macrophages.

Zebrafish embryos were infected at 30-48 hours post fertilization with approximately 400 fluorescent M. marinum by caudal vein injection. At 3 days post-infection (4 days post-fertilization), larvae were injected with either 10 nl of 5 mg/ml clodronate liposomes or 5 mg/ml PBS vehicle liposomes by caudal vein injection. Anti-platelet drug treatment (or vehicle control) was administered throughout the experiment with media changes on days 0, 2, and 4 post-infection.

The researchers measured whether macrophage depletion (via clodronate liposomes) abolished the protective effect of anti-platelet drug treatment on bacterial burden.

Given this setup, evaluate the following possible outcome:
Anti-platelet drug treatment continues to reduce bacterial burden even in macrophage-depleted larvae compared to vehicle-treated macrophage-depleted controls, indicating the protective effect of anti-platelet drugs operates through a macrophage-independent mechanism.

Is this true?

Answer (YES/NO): NO